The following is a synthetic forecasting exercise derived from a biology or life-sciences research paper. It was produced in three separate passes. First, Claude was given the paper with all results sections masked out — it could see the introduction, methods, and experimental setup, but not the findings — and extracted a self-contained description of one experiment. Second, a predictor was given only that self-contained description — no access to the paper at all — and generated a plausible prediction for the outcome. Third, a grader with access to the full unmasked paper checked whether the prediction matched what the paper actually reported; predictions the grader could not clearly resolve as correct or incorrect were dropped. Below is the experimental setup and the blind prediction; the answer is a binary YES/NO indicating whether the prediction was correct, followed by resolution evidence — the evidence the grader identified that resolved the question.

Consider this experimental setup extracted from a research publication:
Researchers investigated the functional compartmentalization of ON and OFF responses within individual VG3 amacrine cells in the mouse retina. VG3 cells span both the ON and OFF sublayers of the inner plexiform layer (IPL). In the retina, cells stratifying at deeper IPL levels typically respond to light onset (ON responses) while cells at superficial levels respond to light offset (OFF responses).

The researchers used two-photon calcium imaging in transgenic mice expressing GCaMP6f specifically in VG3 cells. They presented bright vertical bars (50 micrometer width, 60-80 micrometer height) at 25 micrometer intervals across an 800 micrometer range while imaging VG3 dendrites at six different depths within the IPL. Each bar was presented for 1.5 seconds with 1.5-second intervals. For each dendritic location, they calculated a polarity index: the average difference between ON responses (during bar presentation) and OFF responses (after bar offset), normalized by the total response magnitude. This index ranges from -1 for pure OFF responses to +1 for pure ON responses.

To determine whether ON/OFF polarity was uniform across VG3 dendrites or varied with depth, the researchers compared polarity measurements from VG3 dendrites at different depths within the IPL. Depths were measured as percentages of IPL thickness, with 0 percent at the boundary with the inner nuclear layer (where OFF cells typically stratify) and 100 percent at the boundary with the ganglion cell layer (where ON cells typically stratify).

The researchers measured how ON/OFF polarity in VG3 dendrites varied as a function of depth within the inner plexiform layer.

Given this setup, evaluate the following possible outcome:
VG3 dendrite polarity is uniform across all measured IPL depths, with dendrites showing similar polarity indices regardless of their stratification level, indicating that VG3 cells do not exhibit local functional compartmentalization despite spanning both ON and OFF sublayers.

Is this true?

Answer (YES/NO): NO